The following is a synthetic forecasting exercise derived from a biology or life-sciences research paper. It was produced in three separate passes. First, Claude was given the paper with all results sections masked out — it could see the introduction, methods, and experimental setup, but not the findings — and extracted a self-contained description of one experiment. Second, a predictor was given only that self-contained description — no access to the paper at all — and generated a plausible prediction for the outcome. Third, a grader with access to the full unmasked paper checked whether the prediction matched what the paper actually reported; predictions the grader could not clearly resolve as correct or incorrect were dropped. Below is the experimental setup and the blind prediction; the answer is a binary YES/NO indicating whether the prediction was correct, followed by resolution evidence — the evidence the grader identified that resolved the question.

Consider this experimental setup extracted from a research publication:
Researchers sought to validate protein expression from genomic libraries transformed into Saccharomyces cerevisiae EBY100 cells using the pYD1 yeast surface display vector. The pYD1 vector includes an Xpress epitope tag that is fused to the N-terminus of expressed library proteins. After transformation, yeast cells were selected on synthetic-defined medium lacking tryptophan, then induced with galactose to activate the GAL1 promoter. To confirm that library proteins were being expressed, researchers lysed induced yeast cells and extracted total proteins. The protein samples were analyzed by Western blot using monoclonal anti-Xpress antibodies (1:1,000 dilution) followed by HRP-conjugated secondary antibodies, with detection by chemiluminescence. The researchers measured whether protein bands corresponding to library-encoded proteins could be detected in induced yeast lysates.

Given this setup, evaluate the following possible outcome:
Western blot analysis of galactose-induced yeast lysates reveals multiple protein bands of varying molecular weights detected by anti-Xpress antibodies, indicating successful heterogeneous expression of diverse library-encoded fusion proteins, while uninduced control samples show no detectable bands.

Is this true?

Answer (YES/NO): NO